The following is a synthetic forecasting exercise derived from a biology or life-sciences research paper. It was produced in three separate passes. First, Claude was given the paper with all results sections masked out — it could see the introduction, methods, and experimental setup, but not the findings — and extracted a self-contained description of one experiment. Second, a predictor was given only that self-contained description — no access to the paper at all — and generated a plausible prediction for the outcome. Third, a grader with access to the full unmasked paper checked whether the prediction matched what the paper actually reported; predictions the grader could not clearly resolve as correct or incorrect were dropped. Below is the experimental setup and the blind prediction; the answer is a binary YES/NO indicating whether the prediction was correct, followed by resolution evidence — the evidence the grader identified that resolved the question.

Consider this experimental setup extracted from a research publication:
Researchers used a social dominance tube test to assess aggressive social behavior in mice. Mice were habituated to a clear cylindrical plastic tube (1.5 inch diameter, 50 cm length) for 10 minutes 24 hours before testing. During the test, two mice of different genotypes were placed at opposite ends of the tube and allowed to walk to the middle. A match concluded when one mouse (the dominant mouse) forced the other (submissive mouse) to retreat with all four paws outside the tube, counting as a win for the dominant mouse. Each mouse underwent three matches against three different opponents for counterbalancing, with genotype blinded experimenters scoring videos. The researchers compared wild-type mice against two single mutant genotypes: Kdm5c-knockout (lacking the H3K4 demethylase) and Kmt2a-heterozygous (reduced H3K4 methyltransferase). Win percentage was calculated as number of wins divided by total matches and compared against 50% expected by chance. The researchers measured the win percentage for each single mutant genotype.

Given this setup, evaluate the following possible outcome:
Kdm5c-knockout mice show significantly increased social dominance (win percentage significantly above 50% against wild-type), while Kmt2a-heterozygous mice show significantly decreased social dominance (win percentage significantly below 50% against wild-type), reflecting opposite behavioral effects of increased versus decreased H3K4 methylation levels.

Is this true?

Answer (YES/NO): NO